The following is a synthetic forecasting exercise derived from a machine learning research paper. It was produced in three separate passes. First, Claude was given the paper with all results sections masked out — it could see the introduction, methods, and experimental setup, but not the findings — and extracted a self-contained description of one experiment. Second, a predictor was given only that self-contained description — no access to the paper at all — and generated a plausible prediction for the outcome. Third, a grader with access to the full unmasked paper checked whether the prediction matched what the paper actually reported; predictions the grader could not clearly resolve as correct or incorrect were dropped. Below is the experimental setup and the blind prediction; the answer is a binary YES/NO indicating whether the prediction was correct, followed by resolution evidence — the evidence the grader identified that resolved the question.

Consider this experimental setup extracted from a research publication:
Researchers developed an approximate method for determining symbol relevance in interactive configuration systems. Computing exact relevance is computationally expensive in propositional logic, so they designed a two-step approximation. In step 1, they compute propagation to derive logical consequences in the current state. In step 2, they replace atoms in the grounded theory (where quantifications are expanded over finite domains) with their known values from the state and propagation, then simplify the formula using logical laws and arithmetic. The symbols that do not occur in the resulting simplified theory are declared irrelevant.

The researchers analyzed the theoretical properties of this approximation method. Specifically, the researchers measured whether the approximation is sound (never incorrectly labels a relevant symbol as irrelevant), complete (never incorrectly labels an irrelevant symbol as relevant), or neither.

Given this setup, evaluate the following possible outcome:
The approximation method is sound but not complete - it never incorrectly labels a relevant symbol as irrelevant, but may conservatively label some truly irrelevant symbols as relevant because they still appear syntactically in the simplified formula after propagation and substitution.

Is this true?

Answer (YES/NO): YES